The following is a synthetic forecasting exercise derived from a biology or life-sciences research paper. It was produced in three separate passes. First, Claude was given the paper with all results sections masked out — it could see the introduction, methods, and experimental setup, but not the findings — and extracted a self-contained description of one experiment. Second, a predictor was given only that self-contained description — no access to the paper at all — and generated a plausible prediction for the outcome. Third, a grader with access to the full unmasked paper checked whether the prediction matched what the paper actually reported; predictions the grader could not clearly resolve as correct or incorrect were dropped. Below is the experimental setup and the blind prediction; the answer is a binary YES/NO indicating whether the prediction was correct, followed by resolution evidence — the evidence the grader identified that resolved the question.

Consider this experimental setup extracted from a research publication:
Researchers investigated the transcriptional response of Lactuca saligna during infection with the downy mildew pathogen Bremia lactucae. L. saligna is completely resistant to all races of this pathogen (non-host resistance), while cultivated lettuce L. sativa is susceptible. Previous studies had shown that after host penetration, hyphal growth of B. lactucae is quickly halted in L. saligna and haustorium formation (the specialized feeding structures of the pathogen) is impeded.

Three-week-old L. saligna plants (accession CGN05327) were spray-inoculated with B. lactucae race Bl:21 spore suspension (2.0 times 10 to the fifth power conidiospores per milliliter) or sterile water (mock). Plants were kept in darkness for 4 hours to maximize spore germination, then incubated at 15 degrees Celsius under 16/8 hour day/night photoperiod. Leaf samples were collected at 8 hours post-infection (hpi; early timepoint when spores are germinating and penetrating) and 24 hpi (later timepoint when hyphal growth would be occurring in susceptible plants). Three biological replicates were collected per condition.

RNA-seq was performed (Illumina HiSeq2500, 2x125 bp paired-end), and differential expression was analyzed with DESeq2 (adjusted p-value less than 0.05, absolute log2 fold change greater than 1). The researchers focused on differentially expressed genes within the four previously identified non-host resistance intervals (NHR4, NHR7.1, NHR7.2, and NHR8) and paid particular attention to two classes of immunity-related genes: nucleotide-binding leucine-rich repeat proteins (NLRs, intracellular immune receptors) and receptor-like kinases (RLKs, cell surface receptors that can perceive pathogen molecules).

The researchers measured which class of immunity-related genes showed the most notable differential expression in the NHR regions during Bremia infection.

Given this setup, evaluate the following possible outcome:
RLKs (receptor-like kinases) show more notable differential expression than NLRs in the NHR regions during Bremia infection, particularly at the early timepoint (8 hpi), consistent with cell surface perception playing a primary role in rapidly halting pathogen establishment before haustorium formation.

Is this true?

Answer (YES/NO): YES